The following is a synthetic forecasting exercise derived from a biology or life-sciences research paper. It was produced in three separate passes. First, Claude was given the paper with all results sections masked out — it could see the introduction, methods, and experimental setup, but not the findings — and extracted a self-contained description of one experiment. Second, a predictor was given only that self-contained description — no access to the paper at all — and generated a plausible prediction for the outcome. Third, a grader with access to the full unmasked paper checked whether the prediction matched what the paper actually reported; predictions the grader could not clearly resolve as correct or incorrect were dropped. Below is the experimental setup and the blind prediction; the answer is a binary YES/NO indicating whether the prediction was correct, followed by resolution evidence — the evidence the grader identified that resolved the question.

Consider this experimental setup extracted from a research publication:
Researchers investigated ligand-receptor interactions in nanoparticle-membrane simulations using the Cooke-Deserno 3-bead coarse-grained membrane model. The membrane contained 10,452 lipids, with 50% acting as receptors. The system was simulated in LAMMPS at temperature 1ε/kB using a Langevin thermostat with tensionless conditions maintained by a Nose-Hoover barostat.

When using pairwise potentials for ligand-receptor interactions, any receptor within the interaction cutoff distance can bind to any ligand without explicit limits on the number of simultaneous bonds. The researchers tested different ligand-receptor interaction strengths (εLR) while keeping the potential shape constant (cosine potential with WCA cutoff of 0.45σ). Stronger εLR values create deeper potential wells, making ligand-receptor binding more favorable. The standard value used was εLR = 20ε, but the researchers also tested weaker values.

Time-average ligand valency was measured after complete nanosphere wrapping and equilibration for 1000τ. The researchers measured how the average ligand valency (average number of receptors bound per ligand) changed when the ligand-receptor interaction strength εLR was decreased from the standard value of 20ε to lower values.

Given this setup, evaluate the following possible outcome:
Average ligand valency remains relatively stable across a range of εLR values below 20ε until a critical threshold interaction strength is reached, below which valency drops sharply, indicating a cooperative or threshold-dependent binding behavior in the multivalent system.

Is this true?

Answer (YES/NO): NO